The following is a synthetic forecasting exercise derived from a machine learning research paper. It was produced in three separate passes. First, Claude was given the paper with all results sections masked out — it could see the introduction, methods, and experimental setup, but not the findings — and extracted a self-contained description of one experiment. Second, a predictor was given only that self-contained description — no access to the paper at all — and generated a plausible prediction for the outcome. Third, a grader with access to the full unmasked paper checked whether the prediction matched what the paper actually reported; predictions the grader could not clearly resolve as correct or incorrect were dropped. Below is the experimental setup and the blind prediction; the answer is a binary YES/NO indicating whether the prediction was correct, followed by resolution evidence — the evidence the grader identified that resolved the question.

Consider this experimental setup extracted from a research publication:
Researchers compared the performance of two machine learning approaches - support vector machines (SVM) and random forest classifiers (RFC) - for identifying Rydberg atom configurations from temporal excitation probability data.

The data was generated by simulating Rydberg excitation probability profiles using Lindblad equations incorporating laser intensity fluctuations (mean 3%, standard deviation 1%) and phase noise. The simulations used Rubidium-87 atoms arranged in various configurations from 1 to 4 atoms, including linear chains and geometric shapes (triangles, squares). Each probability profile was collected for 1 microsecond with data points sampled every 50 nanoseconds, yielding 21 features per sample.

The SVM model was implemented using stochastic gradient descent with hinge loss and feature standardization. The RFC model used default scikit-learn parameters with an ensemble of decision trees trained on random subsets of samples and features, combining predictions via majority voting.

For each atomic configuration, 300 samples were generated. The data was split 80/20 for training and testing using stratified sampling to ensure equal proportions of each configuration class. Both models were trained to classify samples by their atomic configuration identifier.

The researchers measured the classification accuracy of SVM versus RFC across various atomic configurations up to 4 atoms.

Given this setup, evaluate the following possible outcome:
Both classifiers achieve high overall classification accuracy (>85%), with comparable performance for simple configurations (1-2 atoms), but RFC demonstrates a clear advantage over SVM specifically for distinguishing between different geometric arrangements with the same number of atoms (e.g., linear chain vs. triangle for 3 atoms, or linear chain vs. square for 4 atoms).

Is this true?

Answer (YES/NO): NO